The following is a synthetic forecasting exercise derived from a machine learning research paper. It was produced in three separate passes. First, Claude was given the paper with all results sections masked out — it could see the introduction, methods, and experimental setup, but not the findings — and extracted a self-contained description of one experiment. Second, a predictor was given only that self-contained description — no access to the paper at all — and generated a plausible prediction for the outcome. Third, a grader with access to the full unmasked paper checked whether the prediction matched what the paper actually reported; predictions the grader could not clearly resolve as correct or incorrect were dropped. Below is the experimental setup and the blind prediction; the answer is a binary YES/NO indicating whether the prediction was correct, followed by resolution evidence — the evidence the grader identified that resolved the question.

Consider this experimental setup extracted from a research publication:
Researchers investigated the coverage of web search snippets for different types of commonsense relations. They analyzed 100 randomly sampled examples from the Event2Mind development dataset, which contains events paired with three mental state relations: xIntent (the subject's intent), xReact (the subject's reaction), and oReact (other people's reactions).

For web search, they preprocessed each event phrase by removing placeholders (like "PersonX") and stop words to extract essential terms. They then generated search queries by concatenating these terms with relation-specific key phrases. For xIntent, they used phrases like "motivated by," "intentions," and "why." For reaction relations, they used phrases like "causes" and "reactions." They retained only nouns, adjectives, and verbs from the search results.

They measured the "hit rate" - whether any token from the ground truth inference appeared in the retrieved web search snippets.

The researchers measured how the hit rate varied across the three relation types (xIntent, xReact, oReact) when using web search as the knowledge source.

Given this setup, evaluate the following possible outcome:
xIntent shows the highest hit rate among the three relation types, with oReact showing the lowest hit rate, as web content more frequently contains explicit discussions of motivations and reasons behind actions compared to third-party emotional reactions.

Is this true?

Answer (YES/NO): YES